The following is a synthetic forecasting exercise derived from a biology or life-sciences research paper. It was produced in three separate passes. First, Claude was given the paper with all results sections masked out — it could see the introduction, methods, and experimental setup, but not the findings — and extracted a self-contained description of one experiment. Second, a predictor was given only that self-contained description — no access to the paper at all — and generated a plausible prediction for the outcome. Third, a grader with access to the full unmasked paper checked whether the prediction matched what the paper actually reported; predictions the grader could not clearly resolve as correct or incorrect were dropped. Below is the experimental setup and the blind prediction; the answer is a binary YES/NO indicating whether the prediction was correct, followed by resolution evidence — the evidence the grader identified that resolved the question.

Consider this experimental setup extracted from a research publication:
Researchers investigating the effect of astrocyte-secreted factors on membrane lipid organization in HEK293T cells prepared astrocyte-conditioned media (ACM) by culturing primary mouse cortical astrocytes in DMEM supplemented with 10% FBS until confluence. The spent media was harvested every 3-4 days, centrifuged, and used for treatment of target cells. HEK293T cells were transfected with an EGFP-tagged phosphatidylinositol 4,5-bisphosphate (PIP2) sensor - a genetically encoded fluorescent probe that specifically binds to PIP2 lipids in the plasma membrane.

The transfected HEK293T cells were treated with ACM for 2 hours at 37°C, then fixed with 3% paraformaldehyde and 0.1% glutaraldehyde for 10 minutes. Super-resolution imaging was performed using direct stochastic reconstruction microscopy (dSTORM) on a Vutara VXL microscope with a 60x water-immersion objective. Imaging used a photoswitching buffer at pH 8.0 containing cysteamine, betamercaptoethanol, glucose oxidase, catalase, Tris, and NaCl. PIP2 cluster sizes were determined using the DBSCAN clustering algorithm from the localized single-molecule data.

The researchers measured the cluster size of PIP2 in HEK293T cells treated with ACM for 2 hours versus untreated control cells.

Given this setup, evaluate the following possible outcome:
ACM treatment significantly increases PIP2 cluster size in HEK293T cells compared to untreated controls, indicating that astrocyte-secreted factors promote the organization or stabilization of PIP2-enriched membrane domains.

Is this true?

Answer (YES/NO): NO